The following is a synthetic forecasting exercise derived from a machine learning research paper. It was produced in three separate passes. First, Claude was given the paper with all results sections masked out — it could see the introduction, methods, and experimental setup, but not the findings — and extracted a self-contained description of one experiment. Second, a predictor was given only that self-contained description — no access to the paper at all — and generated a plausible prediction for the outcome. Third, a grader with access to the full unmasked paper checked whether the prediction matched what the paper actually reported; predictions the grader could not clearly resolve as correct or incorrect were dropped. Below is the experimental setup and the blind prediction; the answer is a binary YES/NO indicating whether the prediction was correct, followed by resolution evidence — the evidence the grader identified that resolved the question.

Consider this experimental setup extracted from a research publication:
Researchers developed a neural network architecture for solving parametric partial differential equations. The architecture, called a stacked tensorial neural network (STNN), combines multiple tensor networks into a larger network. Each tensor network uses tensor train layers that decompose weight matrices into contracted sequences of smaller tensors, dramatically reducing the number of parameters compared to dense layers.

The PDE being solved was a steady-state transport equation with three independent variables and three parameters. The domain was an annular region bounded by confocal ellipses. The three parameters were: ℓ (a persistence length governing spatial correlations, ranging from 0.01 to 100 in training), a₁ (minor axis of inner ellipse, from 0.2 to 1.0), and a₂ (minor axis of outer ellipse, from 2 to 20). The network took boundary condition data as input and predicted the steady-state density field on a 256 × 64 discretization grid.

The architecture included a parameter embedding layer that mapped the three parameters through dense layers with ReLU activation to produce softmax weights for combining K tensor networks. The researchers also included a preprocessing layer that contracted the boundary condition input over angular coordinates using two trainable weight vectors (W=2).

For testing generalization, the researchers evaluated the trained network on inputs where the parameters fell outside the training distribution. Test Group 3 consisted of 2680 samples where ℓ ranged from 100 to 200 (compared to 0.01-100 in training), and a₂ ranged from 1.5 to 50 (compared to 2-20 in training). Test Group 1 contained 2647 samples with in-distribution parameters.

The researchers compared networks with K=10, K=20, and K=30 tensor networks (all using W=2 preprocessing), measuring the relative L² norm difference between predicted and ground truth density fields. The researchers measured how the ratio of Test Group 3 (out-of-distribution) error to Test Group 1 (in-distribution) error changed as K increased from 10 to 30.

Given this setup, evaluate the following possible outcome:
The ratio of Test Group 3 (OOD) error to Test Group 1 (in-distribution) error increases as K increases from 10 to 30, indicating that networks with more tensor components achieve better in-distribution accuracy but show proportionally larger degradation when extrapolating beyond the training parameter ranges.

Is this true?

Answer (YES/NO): NO